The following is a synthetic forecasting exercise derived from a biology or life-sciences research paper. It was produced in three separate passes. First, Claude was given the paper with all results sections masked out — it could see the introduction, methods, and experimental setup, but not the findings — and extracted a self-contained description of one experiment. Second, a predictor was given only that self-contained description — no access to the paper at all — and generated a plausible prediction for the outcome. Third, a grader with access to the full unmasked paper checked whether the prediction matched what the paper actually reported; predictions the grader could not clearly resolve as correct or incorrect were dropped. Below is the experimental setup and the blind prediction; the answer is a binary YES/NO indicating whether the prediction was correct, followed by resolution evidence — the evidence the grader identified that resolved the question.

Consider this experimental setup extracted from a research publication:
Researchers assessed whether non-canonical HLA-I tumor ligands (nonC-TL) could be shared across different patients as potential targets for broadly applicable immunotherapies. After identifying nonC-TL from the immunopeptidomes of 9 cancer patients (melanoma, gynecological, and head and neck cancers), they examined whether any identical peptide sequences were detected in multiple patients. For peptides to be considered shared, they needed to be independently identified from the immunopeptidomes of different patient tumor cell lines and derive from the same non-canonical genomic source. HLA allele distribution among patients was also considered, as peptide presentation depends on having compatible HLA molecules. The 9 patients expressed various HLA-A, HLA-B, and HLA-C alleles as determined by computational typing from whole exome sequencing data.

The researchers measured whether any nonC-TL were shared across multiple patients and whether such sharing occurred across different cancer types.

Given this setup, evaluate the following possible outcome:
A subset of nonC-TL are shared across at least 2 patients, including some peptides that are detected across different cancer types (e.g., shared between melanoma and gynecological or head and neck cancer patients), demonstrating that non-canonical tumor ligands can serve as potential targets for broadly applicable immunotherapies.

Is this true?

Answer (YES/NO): YES